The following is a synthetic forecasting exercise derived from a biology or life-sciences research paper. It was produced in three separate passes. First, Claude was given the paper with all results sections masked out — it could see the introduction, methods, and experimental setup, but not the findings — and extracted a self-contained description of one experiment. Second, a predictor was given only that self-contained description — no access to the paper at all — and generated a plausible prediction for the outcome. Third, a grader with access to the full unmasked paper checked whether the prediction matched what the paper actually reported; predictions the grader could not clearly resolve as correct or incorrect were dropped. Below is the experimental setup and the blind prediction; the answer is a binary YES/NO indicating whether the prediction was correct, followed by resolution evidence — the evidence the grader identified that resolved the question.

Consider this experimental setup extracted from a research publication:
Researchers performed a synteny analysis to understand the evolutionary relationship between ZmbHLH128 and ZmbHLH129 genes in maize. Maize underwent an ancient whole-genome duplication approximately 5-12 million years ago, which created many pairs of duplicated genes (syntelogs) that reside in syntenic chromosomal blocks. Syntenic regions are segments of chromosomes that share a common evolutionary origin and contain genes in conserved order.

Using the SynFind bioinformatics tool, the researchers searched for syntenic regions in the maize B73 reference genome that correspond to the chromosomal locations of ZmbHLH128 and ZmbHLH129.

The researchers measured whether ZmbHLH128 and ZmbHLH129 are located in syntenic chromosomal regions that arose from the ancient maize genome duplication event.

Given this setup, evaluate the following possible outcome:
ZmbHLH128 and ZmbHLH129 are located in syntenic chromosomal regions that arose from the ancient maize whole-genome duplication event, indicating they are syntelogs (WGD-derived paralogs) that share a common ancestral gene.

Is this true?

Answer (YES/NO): YES